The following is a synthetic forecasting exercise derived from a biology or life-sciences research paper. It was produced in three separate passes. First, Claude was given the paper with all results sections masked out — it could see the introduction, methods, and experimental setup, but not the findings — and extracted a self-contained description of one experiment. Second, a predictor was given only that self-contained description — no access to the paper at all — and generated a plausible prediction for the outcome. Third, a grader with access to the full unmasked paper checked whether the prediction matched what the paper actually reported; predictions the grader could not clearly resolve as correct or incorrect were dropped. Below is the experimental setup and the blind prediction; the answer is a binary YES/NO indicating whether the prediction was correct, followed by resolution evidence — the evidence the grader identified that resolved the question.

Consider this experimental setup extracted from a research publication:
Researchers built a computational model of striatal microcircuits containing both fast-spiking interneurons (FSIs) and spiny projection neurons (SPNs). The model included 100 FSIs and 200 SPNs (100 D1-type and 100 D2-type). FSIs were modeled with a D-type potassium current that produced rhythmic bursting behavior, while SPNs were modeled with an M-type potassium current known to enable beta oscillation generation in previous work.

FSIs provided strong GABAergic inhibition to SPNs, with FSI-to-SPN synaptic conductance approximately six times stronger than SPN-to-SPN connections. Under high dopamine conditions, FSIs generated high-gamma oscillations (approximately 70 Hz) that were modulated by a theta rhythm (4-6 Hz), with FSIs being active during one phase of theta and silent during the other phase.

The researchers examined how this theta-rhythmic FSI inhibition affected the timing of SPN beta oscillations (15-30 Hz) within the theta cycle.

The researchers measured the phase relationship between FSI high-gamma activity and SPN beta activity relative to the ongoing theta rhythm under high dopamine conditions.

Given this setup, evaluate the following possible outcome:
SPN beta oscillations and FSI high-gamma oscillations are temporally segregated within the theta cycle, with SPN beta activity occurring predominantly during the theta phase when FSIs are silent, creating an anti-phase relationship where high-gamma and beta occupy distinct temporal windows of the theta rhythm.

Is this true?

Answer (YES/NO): YES